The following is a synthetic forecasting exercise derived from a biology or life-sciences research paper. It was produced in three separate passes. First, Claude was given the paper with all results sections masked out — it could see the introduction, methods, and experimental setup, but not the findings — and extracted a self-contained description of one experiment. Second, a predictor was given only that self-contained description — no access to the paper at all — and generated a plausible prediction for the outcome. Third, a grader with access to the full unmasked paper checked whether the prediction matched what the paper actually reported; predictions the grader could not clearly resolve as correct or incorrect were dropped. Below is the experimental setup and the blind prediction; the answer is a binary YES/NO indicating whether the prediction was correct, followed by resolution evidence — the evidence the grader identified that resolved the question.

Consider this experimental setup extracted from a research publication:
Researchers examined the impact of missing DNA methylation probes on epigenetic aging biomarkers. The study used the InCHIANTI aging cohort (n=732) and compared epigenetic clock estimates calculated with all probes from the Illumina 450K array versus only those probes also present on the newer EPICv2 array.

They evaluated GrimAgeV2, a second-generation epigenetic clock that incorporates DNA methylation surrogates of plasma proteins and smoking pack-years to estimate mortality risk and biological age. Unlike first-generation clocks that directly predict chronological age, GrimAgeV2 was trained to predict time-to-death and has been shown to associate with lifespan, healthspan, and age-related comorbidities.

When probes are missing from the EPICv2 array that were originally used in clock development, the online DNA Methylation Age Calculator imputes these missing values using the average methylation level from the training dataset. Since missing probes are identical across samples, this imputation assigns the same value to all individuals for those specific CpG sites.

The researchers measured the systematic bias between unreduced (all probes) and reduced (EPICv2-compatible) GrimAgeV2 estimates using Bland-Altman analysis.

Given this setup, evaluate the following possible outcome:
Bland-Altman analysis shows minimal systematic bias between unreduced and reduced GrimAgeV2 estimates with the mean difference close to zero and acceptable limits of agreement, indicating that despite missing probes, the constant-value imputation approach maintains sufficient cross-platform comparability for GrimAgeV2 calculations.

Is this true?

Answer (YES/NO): NO